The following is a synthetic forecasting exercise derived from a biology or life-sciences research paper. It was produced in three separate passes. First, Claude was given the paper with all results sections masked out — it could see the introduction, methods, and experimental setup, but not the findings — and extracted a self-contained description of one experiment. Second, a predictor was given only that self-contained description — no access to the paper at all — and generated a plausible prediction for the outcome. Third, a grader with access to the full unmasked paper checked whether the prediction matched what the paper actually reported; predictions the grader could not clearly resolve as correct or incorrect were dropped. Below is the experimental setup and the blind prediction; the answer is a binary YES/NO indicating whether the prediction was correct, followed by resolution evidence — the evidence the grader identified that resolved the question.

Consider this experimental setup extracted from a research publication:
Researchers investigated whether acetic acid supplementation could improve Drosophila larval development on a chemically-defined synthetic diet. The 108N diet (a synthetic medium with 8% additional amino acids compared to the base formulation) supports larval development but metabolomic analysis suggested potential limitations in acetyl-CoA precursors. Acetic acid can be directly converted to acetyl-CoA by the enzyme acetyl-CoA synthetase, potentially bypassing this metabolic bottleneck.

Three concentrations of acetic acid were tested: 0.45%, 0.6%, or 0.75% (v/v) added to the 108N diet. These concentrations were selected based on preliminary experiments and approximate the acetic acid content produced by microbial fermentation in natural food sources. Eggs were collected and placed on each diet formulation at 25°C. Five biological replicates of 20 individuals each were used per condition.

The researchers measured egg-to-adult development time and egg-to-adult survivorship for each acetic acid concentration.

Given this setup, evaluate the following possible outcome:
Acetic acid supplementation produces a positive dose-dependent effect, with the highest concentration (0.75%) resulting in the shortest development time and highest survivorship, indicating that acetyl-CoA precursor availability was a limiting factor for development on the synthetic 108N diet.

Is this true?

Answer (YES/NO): NO